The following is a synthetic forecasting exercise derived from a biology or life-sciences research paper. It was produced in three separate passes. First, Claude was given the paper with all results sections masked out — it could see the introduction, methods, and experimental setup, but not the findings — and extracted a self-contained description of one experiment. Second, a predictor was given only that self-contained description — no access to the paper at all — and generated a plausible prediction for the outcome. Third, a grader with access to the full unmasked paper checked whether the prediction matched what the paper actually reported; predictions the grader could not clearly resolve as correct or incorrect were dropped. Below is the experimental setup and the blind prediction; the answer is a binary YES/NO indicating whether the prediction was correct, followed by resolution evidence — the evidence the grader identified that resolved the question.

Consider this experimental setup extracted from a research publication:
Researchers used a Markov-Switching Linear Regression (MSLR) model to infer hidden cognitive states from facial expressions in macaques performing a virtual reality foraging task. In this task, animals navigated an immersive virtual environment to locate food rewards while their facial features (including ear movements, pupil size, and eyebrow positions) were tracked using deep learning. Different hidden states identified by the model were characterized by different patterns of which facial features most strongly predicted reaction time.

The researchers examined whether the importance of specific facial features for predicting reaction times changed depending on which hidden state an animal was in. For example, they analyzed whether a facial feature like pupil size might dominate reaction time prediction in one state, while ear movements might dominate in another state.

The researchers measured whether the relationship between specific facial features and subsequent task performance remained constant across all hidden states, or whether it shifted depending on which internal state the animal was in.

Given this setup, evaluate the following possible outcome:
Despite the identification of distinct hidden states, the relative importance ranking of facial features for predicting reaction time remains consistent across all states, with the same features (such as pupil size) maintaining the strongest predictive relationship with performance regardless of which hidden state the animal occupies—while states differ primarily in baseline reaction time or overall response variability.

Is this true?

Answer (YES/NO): NO